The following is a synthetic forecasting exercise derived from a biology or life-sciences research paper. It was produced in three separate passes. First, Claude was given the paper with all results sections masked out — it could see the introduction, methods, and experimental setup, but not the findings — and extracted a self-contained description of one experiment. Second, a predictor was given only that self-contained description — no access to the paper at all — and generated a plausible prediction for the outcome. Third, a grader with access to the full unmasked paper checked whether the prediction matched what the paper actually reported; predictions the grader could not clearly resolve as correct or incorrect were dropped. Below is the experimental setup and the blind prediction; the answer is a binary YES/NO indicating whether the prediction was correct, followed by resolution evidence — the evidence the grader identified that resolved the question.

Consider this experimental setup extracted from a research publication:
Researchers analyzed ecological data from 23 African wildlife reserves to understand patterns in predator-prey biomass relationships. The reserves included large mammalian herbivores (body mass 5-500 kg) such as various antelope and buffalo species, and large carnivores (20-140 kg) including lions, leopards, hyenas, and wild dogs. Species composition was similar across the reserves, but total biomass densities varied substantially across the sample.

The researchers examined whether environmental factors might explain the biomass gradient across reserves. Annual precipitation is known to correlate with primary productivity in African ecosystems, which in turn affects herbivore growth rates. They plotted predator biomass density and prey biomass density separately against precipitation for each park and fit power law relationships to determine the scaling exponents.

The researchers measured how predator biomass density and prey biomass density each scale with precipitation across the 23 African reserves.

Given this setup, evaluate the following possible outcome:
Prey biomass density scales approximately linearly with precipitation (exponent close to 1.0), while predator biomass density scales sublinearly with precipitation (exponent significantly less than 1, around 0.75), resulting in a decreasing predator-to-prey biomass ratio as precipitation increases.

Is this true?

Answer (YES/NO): NO